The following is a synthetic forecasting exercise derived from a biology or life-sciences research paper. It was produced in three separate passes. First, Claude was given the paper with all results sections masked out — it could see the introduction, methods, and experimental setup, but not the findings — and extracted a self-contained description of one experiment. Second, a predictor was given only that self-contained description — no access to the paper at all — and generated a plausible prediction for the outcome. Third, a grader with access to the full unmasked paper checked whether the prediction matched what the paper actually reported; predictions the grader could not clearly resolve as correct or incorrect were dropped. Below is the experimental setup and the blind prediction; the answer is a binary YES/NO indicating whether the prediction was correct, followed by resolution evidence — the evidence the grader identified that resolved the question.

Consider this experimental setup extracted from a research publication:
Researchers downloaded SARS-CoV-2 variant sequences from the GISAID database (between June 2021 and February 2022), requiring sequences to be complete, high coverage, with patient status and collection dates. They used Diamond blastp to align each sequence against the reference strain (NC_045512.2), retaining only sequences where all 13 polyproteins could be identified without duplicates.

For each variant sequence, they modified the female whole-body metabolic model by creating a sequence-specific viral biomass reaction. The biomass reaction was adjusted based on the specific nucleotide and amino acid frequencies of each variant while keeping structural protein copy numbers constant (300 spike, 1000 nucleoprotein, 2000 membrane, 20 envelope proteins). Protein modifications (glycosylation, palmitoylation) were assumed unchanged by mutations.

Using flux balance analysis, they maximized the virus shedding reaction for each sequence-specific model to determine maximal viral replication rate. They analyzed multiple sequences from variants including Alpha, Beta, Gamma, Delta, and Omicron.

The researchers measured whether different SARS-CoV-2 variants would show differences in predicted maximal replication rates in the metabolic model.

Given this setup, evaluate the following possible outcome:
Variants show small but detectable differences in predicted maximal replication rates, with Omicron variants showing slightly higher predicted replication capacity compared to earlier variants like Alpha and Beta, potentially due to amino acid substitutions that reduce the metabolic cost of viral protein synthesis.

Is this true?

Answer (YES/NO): NO